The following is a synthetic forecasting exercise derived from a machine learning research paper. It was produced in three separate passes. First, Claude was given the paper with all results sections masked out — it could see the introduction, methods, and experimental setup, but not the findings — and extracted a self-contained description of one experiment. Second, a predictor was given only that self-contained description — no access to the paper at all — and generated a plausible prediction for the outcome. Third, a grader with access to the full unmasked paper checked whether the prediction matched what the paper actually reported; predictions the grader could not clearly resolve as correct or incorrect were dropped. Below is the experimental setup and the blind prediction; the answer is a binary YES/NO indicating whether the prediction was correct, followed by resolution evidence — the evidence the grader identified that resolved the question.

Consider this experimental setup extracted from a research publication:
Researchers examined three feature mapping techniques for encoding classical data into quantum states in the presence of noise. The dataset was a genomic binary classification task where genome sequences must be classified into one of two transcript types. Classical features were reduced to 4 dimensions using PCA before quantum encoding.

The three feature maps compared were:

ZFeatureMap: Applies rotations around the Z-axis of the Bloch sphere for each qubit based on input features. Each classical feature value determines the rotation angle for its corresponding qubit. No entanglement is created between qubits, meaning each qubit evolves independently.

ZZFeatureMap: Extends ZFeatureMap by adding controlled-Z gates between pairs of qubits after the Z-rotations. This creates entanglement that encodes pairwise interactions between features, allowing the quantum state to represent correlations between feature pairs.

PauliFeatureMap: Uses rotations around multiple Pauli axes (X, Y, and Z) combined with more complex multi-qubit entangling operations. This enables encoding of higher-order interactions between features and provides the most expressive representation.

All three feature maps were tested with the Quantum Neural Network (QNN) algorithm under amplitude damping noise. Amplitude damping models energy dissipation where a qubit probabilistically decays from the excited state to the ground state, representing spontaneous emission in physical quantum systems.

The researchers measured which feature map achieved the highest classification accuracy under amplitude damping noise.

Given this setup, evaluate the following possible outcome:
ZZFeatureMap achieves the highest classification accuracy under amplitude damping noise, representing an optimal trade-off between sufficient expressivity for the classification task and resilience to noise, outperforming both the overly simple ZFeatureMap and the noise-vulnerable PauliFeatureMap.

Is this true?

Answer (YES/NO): NO